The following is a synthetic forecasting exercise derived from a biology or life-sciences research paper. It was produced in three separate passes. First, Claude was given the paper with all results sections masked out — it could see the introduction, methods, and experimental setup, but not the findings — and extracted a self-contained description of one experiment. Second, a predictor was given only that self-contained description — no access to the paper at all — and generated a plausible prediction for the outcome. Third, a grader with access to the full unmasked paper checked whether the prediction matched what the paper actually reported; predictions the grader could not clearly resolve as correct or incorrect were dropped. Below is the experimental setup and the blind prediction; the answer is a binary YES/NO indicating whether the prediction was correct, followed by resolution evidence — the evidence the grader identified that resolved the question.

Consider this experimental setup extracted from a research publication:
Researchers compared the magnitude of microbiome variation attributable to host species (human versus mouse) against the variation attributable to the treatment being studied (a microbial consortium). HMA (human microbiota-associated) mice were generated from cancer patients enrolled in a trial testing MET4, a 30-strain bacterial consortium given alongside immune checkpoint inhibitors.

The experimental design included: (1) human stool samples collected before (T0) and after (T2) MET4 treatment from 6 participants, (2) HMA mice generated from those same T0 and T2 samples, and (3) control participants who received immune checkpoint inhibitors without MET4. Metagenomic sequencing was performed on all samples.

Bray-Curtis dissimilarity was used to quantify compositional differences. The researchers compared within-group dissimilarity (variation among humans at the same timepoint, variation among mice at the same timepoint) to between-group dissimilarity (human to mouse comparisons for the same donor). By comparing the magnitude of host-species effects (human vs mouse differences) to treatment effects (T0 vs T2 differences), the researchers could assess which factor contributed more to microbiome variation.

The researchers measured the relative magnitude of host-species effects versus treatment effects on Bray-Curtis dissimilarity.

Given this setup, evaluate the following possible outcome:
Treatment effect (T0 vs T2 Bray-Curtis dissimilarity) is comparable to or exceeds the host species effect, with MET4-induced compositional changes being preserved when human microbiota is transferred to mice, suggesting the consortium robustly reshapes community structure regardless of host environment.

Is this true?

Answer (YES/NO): NO